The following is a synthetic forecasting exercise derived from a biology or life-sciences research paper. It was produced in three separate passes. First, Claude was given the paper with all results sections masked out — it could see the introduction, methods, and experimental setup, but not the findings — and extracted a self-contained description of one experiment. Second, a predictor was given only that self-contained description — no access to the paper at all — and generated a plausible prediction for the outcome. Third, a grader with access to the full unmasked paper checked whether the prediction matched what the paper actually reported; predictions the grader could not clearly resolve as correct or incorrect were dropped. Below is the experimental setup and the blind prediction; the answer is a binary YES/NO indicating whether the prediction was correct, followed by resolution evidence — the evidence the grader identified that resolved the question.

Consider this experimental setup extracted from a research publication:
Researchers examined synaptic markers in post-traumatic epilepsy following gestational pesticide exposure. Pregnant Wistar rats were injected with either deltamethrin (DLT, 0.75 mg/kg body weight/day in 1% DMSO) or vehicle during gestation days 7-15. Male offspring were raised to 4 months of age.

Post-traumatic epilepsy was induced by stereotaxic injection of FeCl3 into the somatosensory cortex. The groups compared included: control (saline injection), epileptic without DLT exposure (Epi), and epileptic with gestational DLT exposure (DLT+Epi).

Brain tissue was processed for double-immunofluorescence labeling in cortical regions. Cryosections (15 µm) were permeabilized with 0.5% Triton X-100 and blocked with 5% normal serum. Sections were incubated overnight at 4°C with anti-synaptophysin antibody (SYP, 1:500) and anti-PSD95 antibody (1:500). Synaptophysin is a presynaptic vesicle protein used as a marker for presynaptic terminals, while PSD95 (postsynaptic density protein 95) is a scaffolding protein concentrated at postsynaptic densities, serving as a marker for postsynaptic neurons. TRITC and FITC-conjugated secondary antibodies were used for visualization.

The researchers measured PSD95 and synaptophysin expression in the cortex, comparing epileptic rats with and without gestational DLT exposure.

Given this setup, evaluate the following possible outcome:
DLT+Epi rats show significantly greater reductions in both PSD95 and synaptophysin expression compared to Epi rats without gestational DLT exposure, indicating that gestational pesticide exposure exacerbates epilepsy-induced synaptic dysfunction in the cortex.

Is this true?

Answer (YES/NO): YES